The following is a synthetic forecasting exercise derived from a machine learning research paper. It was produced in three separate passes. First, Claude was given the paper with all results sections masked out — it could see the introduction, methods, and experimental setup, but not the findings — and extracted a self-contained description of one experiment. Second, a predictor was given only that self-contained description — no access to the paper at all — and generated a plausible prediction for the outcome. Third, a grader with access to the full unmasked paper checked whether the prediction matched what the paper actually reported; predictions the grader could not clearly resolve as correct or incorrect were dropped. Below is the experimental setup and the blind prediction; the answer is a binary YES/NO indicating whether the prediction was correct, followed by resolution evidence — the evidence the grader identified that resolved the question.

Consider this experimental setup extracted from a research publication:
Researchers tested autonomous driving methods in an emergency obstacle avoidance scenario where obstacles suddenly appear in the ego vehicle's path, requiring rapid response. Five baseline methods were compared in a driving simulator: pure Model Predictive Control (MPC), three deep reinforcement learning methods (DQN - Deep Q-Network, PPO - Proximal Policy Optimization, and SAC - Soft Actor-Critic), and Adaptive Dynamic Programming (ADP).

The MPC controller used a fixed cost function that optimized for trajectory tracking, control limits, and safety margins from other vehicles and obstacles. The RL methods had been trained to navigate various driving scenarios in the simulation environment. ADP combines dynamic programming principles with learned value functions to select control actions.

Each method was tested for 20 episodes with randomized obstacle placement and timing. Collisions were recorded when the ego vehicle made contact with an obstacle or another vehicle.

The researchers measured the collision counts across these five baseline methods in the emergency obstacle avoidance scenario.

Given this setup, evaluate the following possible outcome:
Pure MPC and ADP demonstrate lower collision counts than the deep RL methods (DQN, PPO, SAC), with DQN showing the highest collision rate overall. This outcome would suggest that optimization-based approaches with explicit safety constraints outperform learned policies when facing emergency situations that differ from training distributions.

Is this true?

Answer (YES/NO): NO